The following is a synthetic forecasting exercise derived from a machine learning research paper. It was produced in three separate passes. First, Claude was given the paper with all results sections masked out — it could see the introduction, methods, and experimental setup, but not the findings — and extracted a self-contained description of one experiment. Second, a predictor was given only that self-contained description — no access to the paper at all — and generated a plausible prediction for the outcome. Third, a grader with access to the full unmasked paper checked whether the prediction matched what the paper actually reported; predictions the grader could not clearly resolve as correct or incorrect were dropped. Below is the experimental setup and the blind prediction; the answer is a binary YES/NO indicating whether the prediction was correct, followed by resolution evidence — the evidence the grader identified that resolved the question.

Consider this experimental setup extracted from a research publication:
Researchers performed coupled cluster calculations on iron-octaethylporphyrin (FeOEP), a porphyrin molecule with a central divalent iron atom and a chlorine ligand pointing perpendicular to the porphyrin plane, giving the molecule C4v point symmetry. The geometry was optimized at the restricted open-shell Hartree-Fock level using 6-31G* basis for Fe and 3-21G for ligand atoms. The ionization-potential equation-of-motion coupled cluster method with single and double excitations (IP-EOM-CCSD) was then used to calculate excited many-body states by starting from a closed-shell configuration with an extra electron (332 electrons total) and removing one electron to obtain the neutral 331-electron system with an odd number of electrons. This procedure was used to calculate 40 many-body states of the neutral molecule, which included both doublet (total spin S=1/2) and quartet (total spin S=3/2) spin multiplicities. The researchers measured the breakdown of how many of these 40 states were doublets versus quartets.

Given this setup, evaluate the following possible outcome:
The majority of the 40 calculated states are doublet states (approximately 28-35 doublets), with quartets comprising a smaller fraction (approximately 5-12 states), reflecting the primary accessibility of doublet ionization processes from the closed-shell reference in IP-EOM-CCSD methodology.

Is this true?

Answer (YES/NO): YES